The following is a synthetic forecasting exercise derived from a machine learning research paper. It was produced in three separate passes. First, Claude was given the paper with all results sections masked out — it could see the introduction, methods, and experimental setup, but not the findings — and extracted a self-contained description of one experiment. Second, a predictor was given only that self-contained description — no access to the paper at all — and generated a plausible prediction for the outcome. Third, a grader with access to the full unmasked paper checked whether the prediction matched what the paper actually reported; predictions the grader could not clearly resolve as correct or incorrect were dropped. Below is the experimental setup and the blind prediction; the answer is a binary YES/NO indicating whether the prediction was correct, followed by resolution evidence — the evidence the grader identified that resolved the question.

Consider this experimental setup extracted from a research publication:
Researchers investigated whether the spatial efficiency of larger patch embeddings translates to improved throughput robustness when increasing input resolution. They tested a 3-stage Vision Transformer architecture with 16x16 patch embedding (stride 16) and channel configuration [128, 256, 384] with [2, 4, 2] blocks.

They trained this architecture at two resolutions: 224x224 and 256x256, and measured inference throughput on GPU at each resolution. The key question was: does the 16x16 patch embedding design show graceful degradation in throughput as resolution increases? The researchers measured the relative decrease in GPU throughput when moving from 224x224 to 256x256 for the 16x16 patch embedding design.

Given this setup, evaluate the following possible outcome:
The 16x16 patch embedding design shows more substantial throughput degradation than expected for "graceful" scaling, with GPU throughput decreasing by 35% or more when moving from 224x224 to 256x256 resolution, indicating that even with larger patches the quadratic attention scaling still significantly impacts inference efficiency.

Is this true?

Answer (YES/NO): NO